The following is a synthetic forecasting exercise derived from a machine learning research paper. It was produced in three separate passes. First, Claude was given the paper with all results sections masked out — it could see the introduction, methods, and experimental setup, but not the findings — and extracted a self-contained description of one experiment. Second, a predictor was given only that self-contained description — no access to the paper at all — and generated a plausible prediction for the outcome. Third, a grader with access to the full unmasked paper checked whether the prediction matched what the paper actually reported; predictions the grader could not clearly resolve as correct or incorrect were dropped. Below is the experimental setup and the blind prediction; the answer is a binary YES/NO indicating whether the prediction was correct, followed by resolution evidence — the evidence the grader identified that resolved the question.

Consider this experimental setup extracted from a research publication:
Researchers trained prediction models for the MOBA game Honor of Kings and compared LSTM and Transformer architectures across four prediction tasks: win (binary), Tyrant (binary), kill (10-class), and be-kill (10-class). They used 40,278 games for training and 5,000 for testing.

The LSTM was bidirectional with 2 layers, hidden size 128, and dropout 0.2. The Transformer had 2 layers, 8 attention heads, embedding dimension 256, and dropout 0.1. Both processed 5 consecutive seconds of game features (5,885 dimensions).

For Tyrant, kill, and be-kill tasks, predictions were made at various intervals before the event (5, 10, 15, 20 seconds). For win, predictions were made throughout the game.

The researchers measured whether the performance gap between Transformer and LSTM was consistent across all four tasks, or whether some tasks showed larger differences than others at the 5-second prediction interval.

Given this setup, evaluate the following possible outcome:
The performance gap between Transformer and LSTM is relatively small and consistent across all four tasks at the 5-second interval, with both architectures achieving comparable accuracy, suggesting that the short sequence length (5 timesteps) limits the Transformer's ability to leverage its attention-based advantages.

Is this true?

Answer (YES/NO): NO